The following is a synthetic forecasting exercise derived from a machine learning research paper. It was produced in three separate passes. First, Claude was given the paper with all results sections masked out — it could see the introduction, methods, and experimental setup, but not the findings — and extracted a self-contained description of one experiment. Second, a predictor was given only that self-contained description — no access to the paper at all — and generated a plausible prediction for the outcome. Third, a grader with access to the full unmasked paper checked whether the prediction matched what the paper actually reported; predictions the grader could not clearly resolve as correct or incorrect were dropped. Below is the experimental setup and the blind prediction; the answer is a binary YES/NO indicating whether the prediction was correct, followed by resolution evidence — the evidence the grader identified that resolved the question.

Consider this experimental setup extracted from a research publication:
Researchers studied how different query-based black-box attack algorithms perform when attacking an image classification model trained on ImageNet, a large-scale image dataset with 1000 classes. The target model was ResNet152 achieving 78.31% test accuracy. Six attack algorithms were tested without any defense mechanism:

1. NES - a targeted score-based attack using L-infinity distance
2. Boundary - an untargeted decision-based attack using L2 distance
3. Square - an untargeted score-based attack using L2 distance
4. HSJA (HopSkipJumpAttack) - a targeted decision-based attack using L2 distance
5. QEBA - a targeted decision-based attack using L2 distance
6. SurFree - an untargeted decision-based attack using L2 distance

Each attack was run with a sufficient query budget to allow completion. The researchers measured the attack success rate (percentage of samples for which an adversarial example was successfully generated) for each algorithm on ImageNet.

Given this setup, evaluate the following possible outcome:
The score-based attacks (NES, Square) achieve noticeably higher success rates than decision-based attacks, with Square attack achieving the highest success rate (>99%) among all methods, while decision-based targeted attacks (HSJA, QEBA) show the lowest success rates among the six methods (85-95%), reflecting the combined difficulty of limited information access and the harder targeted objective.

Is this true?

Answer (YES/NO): NO